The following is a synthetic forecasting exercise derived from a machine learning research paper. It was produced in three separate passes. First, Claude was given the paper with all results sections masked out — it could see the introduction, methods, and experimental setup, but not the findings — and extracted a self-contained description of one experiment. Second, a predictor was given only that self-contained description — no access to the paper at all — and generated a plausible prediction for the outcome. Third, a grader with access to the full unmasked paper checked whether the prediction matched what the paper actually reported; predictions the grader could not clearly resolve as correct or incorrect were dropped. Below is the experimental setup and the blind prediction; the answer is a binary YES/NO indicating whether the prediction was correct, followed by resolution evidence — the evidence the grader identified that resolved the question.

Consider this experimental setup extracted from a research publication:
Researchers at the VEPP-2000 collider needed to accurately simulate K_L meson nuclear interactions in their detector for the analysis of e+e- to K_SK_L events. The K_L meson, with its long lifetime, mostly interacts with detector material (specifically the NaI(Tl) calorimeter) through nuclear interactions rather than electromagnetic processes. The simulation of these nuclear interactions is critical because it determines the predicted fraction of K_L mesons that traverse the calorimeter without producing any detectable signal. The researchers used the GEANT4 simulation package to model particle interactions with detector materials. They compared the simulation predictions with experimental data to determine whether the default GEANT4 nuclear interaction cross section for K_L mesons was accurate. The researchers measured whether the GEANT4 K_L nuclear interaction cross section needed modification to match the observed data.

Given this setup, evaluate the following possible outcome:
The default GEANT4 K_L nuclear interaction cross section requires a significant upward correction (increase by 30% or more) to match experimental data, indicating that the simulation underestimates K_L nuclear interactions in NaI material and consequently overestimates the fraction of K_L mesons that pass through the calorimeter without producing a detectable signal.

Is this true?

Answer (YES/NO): NO